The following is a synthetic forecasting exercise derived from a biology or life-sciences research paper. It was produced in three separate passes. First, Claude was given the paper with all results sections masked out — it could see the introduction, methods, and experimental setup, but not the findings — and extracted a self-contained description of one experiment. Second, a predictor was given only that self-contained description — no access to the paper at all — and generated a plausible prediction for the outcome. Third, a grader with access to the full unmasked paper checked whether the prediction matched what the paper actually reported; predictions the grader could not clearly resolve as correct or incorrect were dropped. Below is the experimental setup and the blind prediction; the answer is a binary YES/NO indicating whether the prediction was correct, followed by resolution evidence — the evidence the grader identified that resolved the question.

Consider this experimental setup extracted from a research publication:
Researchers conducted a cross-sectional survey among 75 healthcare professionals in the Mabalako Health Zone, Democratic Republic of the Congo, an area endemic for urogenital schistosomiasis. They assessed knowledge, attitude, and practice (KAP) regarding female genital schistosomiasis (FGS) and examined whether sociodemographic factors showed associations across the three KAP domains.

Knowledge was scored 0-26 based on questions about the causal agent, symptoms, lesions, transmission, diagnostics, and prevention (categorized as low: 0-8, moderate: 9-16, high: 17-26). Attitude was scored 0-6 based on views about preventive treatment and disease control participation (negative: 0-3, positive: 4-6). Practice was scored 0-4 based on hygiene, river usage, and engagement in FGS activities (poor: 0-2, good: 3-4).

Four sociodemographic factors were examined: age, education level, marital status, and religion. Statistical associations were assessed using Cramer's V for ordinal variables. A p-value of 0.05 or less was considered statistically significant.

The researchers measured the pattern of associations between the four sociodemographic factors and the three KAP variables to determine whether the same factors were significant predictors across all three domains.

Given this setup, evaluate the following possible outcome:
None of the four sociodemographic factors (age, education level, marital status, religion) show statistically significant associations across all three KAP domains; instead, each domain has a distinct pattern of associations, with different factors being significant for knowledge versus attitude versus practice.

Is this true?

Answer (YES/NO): NO